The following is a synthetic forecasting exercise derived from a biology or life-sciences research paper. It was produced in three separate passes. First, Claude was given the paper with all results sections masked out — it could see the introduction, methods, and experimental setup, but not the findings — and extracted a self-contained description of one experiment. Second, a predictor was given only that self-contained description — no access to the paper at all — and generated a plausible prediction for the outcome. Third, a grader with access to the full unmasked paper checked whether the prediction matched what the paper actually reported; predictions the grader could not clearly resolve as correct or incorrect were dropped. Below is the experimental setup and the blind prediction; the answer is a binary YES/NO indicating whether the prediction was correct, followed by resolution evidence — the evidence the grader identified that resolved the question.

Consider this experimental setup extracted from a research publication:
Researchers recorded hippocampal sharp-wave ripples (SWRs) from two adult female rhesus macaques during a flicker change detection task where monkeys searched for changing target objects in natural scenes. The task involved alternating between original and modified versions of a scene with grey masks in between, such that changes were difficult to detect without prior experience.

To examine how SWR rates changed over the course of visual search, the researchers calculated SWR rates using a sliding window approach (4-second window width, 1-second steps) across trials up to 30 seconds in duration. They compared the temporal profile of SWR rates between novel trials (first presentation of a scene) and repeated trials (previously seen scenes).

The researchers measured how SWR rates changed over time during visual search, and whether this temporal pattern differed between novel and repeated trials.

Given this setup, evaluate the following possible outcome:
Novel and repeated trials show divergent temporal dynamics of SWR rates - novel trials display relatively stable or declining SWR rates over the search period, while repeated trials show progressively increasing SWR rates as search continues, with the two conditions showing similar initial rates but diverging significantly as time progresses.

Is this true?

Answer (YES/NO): NO